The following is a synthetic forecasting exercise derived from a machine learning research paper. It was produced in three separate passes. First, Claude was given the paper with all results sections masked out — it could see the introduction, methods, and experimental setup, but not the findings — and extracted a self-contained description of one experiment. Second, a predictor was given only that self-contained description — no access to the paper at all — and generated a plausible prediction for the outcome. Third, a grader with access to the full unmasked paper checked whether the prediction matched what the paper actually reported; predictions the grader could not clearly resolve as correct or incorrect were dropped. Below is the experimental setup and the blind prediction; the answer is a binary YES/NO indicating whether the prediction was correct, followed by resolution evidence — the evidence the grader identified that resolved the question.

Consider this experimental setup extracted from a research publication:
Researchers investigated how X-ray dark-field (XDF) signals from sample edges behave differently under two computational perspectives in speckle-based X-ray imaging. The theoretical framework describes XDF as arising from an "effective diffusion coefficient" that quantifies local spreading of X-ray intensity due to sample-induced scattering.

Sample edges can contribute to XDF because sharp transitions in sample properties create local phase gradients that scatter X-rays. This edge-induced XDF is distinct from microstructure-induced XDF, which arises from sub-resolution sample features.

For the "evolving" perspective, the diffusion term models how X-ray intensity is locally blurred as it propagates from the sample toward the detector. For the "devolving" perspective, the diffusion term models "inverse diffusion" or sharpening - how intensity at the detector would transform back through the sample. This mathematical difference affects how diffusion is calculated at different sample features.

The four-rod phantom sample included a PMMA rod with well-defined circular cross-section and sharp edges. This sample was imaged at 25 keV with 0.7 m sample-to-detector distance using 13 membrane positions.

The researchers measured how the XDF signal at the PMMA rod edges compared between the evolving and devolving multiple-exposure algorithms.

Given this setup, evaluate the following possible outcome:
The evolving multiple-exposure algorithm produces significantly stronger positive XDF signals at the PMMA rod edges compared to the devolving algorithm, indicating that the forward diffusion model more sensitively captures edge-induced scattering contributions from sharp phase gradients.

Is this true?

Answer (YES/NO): NO